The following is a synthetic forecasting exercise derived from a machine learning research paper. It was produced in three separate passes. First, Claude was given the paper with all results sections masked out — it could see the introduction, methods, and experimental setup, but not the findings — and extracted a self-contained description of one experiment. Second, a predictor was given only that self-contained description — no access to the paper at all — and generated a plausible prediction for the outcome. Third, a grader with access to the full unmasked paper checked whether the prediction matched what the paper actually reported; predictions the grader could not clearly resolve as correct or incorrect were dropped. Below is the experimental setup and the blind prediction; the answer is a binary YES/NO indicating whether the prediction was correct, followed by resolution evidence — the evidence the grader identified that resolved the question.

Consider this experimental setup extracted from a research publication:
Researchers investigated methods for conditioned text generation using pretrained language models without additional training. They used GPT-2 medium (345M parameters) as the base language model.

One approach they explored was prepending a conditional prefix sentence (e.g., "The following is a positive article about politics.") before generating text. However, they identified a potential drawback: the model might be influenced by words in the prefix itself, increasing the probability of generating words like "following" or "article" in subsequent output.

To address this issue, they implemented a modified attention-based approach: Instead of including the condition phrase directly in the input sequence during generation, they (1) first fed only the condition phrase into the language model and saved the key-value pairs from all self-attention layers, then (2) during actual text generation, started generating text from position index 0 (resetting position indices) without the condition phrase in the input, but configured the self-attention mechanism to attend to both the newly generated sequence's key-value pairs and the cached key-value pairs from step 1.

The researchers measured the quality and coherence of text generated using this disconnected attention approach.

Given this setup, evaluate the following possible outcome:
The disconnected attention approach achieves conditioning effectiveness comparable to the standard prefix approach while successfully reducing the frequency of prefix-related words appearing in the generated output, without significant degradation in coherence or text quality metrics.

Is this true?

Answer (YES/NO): NO